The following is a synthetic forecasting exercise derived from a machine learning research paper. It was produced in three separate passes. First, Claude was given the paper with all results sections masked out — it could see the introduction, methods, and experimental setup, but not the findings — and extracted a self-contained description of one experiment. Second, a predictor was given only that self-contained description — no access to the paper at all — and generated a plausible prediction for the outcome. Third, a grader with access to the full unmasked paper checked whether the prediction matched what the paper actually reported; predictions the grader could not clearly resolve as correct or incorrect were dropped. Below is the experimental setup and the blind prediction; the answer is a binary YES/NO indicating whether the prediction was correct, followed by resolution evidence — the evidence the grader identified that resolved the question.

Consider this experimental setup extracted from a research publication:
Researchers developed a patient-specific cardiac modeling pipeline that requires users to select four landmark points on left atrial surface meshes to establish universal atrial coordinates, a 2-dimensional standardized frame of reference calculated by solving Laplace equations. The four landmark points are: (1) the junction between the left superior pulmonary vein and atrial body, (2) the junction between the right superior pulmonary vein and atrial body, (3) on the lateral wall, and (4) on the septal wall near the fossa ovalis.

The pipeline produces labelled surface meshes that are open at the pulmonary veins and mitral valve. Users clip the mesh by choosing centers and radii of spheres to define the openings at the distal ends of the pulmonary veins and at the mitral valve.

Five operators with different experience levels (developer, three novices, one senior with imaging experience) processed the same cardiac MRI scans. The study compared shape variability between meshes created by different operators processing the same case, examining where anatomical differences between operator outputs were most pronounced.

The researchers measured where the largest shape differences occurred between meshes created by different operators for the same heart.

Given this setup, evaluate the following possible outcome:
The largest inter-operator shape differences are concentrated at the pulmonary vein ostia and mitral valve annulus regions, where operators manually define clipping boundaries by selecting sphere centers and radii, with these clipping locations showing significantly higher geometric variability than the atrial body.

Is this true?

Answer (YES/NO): NO